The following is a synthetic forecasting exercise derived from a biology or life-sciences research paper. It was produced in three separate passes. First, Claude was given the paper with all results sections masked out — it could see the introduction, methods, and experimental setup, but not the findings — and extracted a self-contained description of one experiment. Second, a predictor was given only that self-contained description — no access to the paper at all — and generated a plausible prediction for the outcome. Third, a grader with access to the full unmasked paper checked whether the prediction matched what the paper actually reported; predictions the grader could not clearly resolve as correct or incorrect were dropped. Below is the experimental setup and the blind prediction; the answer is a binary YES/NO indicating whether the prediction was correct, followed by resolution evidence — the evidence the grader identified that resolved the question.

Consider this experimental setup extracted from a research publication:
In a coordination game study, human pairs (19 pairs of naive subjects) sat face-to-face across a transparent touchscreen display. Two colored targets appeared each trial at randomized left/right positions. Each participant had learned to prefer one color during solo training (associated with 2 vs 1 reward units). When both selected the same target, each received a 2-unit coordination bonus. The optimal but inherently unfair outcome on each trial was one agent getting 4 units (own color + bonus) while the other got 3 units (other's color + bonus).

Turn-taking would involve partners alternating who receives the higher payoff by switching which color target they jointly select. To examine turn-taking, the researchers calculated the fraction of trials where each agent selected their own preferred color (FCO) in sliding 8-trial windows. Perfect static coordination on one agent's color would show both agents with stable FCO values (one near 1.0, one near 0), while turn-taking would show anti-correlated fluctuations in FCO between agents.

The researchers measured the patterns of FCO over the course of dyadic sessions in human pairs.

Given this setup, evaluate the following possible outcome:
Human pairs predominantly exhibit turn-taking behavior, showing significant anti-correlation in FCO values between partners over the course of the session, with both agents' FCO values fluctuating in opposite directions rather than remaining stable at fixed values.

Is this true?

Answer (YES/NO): NO